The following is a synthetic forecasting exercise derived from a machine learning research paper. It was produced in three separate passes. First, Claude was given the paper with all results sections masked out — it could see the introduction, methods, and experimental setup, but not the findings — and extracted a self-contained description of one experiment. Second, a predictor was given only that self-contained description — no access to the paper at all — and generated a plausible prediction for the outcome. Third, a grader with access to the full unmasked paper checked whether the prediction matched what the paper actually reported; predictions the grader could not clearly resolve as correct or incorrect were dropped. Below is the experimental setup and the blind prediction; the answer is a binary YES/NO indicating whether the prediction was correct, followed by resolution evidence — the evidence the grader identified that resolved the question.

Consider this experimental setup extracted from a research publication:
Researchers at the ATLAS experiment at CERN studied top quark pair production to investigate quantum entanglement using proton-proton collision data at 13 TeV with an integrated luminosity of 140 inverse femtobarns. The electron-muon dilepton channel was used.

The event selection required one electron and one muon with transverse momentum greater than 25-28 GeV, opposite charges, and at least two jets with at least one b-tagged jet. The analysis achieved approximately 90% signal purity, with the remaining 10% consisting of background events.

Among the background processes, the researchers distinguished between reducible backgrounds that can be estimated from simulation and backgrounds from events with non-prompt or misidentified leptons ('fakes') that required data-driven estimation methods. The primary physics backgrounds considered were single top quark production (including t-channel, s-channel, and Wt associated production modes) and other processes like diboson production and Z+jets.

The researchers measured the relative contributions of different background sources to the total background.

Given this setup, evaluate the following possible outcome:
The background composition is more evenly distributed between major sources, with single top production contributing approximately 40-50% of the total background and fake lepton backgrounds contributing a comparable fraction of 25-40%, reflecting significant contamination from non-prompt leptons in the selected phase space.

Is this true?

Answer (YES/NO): NO